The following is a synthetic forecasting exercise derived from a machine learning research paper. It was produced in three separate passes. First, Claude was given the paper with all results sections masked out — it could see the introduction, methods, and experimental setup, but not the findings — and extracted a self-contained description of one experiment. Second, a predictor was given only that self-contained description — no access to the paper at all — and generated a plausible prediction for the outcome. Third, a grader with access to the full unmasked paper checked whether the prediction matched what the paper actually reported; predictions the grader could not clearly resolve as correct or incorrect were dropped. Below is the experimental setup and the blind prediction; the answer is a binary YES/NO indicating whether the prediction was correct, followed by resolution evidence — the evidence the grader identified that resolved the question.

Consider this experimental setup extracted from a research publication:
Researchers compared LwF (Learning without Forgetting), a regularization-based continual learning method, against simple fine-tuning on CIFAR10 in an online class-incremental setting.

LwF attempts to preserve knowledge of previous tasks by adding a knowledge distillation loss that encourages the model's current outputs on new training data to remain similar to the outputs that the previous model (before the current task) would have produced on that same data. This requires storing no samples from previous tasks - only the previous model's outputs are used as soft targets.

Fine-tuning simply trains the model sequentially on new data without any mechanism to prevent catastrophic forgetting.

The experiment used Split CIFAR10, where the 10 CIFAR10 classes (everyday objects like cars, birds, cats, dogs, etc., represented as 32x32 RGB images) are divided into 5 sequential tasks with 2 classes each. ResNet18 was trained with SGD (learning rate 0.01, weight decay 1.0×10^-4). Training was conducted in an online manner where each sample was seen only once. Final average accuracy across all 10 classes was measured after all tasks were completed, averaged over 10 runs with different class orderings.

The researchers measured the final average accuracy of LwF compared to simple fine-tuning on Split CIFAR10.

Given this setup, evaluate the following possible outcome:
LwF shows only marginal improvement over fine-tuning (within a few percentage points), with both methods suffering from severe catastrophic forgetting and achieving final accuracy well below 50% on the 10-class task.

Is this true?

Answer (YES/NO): YES